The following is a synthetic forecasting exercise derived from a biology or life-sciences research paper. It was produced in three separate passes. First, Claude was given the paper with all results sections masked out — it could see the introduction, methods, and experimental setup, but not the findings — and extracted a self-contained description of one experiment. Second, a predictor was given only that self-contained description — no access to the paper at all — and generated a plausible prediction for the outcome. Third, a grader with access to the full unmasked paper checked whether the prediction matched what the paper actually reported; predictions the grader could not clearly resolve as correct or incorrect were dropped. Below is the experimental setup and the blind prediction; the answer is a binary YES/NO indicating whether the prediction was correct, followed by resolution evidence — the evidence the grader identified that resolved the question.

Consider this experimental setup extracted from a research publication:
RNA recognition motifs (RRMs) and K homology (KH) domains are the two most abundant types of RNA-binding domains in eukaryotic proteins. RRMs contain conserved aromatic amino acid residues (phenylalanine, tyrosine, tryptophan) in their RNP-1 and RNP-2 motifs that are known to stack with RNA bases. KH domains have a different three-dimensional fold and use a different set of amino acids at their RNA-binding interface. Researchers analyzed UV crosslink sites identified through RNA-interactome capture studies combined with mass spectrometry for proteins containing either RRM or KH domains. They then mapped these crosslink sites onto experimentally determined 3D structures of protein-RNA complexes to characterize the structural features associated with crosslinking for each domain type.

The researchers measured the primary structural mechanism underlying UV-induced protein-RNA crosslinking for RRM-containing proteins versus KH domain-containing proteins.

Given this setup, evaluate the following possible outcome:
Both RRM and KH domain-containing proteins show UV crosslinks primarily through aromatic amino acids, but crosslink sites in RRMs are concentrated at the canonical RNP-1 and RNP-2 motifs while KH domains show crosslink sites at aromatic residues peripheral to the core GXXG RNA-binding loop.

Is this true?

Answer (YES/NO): NO